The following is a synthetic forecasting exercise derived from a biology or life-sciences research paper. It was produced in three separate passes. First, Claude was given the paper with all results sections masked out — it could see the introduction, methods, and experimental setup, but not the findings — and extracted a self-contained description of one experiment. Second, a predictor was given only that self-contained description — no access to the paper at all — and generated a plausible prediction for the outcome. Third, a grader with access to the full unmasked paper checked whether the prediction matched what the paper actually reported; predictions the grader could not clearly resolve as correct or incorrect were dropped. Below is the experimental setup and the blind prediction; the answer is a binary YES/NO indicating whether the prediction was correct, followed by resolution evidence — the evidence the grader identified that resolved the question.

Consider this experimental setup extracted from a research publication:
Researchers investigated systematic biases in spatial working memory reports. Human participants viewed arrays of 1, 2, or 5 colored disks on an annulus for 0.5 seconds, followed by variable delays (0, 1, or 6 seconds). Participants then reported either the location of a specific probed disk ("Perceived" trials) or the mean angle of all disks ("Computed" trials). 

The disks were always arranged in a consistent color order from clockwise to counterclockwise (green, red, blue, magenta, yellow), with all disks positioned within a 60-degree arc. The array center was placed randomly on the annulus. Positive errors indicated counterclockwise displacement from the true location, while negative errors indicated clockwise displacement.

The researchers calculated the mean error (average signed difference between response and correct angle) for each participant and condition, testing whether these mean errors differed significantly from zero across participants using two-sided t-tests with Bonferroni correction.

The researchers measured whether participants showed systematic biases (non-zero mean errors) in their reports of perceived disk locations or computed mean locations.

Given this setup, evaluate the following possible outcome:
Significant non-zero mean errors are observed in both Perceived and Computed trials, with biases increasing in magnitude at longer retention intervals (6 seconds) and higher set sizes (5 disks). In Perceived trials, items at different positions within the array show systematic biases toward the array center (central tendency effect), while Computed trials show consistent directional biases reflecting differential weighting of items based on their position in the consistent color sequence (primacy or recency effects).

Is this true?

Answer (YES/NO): NO